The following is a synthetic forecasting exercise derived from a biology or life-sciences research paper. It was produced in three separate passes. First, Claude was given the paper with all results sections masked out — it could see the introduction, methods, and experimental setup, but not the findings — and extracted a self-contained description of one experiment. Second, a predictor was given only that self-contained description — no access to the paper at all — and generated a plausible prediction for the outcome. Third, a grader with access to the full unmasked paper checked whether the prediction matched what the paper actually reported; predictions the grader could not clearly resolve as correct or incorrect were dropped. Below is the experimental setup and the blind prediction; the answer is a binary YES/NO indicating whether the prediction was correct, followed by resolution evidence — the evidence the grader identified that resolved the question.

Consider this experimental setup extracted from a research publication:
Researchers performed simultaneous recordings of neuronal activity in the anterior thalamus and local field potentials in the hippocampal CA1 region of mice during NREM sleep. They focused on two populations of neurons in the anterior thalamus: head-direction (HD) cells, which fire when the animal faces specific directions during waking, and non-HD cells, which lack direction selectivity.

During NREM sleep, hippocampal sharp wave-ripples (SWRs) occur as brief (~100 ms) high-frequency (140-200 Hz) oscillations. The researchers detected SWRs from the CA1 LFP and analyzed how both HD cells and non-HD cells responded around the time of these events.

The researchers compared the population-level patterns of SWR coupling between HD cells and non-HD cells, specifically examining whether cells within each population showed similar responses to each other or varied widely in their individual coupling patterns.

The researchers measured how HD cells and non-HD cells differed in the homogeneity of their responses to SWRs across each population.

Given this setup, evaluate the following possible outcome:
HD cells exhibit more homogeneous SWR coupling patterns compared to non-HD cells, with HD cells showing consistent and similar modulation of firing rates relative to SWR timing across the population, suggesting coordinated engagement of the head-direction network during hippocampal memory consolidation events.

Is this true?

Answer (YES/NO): YES